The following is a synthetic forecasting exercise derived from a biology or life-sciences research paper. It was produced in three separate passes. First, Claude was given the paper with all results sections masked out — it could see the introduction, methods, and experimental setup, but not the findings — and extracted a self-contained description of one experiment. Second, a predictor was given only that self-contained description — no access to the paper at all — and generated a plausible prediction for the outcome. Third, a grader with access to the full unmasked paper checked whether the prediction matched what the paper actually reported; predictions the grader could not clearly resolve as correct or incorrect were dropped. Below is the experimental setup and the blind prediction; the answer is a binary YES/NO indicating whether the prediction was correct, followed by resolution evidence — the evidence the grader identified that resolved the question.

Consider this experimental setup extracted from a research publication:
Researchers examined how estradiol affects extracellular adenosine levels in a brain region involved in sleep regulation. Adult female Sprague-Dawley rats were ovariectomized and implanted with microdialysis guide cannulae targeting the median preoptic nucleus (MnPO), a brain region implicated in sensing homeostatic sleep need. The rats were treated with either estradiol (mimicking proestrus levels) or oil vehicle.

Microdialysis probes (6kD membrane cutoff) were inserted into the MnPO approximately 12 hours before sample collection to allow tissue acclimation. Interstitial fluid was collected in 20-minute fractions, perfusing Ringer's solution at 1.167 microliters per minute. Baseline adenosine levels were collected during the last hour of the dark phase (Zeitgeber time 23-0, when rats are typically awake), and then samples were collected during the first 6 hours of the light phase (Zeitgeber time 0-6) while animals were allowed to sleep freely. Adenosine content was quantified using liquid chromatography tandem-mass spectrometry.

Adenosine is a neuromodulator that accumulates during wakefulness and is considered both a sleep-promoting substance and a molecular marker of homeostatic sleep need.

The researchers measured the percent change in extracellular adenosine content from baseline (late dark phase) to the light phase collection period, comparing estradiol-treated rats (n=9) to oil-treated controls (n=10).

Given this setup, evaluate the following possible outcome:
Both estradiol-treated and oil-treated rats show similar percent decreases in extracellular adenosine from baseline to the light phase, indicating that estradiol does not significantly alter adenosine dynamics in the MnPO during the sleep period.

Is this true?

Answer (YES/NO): NO